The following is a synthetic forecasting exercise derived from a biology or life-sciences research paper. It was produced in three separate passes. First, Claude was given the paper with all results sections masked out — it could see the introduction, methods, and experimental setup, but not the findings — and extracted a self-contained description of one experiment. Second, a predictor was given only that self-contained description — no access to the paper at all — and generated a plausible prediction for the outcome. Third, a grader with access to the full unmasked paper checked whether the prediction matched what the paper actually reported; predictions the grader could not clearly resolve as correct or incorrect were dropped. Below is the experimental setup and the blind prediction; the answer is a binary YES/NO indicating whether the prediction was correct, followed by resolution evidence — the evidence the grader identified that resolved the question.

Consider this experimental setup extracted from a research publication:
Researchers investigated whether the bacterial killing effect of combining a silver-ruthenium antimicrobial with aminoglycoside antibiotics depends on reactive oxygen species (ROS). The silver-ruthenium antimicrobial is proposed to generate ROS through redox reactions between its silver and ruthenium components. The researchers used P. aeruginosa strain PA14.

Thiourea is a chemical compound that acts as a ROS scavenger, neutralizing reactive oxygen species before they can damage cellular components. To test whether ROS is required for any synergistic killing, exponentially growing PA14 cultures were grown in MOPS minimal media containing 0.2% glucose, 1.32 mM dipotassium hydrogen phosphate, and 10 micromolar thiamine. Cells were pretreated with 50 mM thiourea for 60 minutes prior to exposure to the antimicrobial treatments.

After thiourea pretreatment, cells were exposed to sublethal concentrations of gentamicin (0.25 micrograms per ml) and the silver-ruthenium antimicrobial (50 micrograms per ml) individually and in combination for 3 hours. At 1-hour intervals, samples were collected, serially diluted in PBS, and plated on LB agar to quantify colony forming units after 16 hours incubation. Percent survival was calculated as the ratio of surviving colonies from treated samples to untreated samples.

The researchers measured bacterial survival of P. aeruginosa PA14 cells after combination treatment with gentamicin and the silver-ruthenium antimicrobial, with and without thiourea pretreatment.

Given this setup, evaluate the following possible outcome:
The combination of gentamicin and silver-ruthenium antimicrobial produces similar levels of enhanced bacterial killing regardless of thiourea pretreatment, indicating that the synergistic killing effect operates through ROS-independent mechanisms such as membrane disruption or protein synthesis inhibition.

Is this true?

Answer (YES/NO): NO